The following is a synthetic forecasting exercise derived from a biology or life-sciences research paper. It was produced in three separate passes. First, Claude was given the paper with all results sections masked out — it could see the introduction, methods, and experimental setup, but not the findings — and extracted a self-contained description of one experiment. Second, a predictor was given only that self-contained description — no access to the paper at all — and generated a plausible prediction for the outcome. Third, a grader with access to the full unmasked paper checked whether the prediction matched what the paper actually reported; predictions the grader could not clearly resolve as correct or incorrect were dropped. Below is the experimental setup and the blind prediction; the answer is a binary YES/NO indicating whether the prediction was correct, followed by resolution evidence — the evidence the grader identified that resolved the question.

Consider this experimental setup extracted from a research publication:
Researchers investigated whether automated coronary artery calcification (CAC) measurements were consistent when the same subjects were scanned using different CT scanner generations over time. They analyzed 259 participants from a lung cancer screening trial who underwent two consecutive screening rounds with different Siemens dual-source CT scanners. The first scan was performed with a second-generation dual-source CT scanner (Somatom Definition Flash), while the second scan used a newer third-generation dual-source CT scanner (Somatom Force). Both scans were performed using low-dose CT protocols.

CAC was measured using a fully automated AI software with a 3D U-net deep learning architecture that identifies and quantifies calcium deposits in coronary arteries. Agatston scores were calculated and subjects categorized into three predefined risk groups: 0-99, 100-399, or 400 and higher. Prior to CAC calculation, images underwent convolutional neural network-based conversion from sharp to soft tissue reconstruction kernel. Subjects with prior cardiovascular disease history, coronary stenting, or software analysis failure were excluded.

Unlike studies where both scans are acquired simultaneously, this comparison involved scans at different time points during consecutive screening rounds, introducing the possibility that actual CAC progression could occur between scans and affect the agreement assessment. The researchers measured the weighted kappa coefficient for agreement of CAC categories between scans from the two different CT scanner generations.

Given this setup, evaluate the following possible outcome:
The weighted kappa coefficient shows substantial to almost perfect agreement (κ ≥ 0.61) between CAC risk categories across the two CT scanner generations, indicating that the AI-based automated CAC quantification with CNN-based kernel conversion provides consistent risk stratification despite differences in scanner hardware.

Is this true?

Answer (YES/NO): YES